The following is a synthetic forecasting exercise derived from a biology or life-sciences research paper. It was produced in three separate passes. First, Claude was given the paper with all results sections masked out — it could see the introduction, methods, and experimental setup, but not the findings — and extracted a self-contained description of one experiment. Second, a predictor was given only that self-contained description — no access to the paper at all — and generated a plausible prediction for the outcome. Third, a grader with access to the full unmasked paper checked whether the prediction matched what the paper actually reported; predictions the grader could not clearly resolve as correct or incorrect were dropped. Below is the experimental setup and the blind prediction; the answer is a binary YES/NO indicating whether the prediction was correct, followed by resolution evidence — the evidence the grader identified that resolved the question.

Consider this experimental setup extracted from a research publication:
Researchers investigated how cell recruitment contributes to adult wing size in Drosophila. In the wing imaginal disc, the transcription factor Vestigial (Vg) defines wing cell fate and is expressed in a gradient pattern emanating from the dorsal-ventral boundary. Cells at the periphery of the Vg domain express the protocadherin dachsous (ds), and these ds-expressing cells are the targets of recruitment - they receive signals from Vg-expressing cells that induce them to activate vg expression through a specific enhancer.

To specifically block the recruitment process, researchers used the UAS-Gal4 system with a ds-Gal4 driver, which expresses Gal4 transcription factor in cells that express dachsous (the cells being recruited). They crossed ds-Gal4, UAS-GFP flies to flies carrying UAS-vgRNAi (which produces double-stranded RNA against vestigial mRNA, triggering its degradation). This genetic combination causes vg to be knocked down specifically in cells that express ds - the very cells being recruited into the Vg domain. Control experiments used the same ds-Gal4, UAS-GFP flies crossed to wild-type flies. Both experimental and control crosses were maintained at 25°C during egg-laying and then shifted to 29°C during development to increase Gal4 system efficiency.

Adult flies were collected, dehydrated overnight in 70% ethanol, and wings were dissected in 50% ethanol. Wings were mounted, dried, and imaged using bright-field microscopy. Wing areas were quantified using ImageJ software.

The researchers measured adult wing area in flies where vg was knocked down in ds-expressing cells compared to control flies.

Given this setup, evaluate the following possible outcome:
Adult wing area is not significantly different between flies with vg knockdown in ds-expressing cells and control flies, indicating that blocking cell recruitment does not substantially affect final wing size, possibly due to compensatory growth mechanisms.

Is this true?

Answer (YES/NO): NO